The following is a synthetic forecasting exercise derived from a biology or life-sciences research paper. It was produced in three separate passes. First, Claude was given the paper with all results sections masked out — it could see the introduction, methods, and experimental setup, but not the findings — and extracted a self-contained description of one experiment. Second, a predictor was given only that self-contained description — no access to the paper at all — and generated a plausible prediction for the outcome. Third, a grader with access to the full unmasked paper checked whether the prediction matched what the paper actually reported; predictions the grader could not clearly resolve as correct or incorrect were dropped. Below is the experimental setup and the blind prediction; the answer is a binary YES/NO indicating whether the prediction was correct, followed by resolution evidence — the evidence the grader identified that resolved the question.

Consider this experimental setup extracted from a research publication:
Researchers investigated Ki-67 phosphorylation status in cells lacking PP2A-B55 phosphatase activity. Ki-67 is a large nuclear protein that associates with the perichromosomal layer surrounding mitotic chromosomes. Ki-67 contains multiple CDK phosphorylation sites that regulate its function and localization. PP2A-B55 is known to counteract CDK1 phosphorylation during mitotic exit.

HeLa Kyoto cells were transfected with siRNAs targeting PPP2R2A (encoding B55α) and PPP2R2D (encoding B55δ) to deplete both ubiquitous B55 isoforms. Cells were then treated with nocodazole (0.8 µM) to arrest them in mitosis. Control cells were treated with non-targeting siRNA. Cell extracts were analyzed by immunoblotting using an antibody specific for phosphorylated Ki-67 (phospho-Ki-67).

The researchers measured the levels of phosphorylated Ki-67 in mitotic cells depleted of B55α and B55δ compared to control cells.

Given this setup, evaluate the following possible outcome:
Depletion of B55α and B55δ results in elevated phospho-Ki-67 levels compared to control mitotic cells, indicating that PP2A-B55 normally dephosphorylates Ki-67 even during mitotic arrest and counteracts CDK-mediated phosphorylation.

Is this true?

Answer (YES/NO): YES